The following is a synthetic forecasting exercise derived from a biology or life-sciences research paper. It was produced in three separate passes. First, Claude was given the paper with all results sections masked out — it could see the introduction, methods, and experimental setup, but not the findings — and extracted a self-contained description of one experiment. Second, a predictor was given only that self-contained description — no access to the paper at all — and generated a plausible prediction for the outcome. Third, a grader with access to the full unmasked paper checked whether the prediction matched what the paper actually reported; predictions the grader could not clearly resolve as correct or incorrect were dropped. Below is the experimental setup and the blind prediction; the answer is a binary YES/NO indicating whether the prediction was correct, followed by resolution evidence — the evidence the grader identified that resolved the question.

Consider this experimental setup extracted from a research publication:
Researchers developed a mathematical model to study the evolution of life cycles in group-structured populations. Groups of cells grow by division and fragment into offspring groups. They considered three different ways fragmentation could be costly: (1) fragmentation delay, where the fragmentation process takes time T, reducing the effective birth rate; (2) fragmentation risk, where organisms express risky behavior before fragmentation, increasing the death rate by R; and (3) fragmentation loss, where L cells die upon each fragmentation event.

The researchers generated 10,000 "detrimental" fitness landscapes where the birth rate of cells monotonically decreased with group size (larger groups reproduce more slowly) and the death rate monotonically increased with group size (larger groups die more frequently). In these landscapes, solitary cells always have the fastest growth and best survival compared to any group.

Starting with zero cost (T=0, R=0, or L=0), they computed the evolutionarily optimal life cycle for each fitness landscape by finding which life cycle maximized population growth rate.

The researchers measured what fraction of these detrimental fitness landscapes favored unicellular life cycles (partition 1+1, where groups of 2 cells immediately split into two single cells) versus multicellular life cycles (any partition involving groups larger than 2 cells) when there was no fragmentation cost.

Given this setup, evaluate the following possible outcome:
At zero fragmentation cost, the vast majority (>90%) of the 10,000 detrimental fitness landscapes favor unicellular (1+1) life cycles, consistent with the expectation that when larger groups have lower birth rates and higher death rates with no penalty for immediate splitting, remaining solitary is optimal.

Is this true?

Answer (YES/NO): YES